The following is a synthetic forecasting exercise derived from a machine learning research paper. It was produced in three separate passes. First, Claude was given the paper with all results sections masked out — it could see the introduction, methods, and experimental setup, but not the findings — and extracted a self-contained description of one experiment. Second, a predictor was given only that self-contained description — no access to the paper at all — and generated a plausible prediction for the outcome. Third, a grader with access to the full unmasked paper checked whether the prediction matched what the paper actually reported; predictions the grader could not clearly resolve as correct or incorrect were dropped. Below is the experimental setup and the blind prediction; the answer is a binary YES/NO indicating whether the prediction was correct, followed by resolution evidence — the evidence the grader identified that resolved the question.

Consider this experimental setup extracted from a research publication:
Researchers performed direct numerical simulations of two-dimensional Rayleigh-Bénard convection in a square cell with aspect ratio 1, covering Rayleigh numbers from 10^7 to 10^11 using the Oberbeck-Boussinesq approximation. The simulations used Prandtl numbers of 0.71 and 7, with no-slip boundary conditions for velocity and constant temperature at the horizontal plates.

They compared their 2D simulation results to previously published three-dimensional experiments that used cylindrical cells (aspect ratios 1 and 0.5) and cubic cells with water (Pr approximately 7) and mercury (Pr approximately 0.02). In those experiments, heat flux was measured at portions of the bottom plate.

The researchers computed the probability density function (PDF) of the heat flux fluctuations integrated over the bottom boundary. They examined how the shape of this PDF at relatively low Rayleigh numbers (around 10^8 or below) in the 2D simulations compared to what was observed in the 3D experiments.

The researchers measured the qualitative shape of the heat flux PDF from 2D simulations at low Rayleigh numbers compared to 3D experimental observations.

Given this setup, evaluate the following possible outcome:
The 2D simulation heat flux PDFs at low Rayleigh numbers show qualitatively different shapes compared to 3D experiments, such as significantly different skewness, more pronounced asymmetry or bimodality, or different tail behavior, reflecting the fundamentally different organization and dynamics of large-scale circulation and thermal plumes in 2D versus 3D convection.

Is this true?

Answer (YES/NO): YES